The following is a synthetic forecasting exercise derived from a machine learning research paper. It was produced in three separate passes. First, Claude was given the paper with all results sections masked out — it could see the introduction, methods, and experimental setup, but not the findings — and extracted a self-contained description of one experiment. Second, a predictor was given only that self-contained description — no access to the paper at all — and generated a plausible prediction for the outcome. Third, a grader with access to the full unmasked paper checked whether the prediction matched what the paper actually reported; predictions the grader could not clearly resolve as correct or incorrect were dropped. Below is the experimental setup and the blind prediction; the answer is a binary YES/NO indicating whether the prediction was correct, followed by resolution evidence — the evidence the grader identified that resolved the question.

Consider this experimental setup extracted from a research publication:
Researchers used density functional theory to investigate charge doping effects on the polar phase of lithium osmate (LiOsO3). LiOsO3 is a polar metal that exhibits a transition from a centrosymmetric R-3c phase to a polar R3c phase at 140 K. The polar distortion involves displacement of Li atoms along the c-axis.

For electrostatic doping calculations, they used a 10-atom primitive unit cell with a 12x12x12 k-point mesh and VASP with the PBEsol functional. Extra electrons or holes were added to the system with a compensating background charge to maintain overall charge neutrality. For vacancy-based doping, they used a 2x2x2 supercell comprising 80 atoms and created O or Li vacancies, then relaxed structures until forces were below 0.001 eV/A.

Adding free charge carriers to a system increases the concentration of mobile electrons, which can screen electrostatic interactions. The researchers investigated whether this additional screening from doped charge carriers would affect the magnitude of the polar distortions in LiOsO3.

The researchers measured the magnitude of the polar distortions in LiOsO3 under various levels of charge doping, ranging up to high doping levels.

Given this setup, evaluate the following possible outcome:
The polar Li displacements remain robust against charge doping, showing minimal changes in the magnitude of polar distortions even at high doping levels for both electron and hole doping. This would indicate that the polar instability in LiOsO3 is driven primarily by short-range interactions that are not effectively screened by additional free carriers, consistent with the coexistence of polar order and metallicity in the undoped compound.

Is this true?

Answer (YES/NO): YES